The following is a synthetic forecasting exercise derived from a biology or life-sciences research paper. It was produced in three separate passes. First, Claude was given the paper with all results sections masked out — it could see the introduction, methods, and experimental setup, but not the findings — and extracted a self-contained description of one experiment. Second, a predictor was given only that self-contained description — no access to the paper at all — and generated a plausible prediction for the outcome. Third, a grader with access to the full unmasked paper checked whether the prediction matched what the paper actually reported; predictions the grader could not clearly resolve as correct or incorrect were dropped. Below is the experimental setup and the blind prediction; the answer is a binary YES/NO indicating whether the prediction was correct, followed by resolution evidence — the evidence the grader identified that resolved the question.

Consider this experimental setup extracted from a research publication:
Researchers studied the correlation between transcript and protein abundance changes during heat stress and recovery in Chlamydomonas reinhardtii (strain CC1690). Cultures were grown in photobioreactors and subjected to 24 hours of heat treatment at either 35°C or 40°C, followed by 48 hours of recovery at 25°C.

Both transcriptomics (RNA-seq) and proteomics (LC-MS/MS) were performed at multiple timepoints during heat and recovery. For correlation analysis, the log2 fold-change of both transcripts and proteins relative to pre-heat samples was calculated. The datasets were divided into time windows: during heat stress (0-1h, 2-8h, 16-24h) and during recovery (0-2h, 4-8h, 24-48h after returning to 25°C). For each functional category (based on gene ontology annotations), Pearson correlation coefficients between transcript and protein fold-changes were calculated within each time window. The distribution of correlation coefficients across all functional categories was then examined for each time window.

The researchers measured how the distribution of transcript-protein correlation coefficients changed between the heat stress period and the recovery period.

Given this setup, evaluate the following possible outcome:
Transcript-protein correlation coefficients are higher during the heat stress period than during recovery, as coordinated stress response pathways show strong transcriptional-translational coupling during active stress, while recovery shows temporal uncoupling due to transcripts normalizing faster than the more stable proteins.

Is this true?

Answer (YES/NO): YES